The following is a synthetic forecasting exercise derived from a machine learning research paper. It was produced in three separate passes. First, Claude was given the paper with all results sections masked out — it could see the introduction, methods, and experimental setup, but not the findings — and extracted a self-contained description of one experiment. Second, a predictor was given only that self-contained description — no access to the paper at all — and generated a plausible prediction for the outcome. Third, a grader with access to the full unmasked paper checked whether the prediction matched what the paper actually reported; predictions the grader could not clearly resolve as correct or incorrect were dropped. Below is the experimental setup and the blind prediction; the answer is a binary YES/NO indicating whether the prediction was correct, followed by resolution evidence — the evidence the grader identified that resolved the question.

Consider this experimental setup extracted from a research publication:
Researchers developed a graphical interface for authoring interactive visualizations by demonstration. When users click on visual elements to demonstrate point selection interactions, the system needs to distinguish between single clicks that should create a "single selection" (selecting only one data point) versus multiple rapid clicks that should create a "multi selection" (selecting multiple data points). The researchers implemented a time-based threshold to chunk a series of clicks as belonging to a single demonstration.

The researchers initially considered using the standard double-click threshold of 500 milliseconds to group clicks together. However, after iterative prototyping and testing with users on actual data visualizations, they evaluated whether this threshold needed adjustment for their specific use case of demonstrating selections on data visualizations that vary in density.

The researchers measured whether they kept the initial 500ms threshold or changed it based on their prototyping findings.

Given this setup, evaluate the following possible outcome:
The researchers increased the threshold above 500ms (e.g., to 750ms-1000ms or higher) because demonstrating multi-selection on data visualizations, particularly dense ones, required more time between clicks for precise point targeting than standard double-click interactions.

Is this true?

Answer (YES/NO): NO